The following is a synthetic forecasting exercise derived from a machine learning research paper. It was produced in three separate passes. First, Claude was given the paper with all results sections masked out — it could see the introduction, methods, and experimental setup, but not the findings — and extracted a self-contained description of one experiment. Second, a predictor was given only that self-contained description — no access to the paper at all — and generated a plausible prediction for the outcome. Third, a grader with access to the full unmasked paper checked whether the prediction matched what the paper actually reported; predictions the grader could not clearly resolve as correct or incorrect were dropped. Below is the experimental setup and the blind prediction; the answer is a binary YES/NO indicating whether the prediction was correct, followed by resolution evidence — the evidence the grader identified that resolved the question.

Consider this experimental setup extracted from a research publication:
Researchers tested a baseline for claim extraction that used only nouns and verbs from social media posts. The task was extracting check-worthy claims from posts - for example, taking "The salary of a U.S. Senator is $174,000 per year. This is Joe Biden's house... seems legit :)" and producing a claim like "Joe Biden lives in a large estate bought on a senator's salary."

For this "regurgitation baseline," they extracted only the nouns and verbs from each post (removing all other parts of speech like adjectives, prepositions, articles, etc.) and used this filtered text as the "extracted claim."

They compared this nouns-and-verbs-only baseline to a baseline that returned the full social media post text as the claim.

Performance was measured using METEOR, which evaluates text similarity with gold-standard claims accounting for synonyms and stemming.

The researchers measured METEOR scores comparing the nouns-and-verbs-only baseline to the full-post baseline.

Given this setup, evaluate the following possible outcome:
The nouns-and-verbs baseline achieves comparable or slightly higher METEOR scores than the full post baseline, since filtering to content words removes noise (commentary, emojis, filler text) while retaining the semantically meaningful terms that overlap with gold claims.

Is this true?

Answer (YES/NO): NO